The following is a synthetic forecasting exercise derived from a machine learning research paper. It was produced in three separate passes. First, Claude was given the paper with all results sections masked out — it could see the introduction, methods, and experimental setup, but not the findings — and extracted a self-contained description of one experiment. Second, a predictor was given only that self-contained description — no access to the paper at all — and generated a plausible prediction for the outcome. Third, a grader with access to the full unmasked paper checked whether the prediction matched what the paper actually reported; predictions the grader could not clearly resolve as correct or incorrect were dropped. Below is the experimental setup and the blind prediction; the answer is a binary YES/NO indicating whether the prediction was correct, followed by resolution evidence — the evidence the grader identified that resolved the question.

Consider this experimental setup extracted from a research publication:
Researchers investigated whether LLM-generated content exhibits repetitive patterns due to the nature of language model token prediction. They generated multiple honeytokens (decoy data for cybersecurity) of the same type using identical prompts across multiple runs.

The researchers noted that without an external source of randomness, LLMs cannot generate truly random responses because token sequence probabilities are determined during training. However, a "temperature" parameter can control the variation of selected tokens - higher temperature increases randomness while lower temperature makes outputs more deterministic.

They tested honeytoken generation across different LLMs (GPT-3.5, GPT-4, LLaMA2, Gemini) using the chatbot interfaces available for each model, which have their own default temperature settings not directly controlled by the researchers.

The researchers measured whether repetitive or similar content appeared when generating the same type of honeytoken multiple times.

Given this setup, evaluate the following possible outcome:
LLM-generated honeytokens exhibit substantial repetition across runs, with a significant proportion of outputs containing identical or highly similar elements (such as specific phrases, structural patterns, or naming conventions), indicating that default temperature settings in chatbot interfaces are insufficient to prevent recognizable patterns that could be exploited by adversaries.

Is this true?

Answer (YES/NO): NO